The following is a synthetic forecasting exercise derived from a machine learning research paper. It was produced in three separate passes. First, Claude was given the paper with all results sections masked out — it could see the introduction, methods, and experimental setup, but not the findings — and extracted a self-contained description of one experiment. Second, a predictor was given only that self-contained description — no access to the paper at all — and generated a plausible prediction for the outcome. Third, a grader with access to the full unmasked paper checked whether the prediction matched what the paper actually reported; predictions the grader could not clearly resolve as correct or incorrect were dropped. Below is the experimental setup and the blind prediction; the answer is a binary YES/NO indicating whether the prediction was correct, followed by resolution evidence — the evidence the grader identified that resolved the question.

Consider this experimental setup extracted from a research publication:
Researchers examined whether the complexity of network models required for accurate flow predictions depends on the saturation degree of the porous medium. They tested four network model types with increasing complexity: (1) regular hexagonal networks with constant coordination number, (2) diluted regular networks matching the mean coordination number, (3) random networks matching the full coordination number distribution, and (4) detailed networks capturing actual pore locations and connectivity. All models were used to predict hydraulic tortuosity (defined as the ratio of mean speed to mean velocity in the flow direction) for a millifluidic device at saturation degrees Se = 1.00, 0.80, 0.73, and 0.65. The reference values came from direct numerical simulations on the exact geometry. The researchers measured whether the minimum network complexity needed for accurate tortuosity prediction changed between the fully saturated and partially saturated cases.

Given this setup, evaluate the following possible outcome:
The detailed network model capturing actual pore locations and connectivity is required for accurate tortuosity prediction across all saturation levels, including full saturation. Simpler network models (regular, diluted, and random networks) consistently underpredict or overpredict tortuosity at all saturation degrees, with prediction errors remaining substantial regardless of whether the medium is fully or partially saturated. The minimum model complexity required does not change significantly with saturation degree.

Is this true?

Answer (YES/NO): NO